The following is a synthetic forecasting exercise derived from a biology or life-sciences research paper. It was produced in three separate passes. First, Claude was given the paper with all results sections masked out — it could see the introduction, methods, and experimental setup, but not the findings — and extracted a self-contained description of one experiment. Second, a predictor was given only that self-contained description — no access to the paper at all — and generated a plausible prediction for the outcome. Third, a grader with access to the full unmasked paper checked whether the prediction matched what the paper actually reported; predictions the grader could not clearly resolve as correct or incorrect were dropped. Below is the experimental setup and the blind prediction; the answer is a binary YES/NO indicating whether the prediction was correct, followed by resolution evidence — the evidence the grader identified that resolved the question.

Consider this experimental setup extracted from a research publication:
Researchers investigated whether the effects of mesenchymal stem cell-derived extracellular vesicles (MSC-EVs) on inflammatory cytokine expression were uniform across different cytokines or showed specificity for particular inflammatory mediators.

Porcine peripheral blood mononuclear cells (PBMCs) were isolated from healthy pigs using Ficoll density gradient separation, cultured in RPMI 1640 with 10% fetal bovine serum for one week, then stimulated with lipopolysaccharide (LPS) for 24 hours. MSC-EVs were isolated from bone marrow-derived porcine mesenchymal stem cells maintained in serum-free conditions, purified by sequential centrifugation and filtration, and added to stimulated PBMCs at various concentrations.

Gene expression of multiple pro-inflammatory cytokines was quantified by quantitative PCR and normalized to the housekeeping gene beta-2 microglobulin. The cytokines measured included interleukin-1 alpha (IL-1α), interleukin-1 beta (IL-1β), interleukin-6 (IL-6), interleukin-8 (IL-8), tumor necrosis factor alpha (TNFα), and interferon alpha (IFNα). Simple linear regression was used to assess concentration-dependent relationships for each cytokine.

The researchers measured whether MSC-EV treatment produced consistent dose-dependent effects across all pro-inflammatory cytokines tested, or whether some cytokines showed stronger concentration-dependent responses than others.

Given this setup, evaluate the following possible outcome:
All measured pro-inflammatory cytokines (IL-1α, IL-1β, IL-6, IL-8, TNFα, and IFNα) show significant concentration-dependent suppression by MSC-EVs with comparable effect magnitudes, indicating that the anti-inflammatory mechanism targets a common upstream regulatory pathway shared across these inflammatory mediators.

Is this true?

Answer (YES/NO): NO